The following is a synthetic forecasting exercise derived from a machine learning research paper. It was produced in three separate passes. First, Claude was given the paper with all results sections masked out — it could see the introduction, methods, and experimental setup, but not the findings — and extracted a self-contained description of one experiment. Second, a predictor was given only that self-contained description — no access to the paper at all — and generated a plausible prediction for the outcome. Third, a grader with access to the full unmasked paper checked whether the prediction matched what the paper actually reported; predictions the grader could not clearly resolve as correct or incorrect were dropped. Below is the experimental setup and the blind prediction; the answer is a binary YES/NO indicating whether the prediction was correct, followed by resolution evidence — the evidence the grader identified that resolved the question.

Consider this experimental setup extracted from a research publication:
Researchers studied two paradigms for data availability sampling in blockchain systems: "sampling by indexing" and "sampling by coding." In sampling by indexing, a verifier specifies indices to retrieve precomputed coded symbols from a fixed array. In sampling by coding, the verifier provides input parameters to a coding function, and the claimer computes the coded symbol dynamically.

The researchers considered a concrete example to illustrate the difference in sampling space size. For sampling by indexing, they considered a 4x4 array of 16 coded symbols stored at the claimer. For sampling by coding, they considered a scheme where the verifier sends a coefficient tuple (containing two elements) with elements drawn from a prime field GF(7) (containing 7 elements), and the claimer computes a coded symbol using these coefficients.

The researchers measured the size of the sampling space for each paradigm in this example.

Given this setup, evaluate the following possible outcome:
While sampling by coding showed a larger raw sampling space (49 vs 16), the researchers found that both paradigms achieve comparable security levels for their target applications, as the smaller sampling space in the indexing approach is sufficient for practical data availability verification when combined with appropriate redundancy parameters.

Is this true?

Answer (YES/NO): NO